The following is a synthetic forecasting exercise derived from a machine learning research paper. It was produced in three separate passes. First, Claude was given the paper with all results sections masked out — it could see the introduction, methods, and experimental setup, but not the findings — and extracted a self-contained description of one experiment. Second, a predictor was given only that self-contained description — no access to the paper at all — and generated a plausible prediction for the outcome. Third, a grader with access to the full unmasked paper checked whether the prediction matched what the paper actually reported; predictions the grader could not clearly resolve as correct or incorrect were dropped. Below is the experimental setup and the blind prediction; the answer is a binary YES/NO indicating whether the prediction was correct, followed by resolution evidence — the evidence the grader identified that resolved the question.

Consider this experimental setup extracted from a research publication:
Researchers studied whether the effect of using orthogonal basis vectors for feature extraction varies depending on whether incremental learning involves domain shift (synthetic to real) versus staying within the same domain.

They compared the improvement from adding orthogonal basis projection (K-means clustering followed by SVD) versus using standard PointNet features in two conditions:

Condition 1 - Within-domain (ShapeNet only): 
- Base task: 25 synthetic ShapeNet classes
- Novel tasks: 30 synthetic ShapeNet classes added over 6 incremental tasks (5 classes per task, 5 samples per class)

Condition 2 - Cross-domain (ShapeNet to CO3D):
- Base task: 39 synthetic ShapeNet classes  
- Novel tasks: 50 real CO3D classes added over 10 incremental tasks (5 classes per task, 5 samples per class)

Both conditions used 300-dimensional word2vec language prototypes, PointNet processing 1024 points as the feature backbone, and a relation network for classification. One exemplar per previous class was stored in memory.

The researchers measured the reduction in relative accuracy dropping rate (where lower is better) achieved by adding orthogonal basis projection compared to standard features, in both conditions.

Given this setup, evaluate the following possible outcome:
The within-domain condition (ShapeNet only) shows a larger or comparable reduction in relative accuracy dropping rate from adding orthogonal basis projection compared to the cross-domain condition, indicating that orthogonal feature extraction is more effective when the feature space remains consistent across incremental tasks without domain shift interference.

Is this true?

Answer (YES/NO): YES